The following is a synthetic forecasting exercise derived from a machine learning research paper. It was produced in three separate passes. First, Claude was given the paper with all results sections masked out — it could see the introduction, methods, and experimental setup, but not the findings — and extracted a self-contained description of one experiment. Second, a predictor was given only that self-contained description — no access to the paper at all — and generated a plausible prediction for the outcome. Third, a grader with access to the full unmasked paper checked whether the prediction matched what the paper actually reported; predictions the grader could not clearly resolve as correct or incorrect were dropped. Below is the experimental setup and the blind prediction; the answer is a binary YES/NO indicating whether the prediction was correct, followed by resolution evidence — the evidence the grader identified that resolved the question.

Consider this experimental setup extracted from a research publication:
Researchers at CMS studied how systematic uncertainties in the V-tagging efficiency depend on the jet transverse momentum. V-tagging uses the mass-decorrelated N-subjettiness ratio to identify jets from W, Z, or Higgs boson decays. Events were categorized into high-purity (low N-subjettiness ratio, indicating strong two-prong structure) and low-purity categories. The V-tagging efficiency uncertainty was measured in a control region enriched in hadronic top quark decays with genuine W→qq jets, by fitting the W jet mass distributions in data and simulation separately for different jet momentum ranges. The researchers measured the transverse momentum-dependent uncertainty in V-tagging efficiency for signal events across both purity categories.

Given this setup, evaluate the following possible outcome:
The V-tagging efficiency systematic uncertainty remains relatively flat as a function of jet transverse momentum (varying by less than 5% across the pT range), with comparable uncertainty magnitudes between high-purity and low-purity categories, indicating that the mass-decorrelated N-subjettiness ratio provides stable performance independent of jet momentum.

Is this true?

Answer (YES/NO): NO